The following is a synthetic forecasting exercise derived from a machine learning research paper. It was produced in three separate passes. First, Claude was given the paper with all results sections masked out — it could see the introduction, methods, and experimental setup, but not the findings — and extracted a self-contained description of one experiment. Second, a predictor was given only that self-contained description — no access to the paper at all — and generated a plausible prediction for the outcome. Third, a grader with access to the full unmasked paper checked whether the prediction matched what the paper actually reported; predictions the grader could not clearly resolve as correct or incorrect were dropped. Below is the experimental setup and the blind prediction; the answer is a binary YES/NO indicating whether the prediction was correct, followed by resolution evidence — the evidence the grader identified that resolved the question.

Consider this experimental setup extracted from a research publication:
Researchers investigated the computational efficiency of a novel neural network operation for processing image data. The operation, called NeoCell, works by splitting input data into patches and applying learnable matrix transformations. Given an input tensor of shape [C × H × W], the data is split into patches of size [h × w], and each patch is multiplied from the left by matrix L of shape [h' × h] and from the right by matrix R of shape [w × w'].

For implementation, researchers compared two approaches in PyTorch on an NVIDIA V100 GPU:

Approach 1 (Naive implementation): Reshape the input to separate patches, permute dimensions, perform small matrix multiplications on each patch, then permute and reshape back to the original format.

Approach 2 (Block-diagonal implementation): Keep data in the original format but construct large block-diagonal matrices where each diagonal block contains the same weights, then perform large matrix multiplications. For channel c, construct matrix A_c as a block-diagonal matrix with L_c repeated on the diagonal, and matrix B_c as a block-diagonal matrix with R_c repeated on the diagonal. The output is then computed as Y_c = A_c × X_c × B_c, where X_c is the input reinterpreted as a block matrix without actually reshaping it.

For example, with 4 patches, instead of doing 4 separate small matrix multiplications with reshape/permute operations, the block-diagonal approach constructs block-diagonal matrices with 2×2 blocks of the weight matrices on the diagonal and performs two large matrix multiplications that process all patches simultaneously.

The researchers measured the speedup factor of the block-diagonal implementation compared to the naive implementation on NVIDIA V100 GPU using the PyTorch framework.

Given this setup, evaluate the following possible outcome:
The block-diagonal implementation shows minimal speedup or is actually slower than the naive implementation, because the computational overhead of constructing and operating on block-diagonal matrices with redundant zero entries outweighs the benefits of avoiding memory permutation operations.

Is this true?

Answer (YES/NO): NO